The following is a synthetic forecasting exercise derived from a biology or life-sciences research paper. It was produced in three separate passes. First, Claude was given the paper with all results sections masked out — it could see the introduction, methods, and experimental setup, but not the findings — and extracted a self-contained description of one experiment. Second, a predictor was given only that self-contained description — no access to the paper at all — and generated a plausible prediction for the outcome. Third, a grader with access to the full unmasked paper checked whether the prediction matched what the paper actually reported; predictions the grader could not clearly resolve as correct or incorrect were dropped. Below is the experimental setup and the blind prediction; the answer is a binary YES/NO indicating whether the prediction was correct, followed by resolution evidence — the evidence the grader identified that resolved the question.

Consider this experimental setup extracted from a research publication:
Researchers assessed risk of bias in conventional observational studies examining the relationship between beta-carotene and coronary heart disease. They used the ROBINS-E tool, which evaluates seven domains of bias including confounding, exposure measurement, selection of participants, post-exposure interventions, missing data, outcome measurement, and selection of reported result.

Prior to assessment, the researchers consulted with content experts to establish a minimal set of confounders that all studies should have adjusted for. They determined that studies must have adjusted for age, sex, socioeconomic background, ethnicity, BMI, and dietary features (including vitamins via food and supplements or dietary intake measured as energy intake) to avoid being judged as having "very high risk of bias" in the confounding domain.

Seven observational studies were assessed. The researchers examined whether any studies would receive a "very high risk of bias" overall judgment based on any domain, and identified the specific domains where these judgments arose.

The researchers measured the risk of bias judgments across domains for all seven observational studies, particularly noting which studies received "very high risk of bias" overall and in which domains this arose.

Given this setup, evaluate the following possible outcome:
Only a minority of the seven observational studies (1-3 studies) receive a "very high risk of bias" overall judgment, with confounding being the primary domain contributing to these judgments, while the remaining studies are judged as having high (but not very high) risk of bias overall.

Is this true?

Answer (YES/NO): NO